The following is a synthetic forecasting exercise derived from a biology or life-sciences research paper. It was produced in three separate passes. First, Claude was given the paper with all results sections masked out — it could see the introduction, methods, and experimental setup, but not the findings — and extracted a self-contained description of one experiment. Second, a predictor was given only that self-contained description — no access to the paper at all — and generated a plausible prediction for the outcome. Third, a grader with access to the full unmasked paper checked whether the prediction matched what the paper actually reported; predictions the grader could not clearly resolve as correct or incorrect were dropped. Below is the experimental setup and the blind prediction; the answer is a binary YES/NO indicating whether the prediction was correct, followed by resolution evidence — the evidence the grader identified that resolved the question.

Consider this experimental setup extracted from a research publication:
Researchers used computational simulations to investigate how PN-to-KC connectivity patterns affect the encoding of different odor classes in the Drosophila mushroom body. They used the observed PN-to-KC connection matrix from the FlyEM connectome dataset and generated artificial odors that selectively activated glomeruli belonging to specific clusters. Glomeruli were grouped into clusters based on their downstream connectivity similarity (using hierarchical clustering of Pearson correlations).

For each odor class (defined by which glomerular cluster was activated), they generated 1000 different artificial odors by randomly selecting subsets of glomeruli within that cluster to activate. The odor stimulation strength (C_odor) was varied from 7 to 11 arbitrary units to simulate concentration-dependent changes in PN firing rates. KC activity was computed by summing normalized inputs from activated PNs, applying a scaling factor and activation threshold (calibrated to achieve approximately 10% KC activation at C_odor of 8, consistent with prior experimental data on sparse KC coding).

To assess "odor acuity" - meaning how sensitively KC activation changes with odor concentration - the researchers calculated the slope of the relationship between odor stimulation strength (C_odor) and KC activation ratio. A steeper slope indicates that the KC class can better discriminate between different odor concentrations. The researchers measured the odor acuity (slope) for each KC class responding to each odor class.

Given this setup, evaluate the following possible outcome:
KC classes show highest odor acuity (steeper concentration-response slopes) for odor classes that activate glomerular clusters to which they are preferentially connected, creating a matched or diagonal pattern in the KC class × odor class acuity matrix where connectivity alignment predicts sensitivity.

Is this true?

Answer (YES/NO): YES